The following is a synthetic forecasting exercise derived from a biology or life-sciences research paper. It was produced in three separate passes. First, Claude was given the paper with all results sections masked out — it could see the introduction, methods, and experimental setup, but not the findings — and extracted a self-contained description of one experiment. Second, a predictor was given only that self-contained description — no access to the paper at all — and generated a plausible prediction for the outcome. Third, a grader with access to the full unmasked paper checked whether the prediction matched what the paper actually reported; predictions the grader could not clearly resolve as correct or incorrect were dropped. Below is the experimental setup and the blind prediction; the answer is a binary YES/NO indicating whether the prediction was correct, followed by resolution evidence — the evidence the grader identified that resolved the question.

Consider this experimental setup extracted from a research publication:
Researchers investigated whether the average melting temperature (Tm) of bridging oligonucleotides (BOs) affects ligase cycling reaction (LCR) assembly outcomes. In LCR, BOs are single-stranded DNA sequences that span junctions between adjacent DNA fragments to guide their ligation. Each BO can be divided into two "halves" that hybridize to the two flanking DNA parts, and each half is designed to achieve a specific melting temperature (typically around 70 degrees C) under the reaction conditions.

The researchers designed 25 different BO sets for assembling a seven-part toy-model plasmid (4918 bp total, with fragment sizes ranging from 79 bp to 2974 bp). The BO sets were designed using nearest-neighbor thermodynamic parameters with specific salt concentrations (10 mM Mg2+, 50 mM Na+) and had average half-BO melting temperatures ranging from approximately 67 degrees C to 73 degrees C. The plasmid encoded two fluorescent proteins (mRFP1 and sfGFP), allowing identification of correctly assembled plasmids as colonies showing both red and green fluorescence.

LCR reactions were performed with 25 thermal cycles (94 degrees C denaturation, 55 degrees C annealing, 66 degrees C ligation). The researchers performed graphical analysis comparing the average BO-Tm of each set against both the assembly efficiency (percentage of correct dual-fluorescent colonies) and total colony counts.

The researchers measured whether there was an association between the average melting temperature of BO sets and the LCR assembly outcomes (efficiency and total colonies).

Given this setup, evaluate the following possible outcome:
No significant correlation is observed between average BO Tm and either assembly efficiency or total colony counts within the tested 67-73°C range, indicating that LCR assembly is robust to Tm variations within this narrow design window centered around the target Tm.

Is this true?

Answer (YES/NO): NO